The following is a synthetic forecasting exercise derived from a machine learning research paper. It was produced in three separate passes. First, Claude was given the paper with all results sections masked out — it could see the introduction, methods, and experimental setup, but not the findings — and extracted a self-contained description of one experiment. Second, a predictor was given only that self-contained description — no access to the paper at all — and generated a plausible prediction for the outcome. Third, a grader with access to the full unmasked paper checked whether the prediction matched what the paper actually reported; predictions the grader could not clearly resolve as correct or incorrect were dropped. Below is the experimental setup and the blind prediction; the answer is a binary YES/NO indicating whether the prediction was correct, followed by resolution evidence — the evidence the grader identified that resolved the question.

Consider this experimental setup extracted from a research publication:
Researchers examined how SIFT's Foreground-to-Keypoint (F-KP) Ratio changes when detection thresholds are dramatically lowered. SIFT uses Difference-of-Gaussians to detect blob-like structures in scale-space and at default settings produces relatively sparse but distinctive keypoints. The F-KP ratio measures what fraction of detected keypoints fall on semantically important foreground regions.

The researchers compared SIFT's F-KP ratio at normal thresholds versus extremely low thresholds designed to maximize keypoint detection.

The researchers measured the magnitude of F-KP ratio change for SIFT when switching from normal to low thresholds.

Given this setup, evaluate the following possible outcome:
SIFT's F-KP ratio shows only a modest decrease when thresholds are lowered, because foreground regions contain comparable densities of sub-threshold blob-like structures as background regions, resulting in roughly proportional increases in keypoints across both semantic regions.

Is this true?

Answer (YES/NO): NO